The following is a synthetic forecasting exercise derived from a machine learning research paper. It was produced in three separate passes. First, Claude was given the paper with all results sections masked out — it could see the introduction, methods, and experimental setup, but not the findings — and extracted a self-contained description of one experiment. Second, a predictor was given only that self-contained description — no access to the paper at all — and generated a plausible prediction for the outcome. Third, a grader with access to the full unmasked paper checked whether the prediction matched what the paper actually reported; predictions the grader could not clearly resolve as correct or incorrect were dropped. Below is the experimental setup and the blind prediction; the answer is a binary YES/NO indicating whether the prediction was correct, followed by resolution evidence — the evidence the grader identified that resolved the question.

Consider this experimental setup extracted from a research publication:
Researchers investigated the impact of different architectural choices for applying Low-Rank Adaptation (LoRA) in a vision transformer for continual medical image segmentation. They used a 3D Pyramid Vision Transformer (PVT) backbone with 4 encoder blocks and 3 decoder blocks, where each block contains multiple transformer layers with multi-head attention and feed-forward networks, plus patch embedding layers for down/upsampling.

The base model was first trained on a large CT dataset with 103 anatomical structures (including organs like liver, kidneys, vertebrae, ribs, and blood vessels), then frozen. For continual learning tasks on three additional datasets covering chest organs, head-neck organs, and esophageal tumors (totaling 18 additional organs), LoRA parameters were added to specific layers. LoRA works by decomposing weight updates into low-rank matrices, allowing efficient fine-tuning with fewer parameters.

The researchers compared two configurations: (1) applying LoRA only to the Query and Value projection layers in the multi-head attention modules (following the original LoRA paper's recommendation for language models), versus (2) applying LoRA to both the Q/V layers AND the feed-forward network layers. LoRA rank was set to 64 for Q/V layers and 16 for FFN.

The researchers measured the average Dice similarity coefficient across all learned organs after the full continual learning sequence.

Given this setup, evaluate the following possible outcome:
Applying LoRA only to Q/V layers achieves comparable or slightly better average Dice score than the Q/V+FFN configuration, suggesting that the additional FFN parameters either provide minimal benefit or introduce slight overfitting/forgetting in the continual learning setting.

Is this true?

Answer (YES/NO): NO